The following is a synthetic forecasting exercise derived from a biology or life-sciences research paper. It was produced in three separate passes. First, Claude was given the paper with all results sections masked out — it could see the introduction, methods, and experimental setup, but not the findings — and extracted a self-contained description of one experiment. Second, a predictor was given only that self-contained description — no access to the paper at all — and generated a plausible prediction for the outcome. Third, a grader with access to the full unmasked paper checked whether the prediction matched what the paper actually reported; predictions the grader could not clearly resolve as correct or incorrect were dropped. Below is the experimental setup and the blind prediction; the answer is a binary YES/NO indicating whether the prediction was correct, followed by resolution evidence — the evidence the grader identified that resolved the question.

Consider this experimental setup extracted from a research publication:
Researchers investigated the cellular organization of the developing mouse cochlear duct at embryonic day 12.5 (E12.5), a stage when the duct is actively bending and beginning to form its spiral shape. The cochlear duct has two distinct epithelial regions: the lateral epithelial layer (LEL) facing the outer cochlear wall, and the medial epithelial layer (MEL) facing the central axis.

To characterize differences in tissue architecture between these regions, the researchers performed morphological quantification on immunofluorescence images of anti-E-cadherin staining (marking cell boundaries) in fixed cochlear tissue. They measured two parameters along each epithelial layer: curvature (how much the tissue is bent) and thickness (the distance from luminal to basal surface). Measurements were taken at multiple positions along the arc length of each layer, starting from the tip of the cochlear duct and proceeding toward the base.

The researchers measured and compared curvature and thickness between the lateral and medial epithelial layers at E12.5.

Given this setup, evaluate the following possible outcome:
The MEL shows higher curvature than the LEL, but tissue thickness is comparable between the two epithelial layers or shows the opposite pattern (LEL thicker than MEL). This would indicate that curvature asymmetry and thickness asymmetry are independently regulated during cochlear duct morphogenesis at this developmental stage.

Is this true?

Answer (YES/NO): NO